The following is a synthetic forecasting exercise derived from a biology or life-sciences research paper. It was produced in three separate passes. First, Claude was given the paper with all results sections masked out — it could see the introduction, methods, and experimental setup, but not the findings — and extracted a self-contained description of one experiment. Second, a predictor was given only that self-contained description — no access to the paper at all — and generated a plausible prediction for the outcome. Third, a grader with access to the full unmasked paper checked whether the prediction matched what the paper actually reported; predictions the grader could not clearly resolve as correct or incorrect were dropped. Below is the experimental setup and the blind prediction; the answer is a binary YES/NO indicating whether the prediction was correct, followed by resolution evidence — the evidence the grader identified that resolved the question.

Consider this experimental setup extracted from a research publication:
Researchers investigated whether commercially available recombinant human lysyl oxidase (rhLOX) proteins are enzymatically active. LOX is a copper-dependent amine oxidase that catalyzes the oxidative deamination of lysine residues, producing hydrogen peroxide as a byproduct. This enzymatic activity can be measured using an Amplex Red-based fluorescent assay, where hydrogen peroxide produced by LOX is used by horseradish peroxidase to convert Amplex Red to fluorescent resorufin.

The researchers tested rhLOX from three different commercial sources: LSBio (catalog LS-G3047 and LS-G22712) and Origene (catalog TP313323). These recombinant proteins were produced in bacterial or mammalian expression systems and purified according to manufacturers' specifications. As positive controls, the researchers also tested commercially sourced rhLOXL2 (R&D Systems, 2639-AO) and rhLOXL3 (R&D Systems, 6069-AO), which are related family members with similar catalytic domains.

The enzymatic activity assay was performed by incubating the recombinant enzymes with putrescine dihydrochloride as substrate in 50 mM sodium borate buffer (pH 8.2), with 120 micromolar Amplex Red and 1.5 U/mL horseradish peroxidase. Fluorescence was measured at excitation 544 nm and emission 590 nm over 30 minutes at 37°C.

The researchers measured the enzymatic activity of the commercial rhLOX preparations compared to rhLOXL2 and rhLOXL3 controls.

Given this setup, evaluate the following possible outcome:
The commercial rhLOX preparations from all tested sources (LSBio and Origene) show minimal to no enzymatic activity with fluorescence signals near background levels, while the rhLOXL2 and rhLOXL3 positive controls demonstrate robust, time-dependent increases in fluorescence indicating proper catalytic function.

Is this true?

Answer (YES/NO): YES